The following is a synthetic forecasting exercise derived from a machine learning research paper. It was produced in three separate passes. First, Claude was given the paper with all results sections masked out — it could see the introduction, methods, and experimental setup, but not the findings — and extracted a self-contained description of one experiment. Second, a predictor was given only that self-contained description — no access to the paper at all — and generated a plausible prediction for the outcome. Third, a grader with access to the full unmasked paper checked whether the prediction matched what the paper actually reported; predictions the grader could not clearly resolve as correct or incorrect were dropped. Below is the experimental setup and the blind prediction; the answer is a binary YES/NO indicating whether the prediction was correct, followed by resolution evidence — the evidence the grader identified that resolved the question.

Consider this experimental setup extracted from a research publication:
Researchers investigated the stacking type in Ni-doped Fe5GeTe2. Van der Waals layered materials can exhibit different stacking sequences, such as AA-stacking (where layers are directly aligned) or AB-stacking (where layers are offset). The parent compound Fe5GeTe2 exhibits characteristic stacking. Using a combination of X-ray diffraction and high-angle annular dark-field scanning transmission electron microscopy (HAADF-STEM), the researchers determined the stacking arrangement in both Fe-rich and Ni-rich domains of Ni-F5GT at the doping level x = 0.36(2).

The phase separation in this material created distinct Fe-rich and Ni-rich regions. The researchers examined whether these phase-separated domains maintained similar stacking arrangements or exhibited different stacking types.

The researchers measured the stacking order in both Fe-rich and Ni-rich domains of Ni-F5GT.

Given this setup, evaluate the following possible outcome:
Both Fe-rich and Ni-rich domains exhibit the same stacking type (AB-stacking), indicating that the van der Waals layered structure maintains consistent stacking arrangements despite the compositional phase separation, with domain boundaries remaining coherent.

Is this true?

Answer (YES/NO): NO